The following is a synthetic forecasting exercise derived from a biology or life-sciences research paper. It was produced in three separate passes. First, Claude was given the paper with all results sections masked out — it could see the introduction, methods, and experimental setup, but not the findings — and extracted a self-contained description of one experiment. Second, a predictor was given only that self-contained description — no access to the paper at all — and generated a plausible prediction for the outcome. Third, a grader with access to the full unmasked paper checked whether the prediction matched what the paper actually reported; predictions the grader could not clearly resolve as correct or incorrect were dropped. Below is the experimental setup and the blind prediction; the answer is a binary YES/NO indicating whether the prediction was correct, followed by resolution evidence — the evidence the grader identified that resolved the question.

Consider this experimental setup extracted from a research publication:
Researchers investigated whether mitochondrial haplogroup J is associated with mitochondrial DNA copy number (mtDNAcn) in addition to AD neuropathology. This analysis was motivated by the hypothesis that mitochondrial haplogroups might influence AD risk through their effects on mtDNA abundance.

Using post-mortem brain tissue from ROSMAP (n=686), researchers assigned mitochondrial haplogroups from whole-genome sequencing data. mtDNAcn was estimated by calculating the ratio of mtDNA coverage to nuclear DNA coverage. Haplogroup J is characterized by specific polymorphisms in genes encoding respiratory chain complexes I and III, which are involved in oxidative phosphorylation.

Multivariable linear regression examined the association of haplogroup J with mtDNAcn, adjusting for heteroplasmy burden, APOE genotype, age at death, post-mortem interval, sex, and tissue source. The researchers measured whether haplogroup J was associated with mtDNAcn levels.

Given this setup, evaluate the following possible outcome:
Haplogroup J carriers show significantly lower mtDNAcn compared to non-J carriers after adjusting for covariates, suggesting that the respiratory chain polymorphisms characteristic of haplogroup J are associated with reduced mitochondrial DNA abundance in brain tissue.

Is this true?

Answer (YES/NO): NO